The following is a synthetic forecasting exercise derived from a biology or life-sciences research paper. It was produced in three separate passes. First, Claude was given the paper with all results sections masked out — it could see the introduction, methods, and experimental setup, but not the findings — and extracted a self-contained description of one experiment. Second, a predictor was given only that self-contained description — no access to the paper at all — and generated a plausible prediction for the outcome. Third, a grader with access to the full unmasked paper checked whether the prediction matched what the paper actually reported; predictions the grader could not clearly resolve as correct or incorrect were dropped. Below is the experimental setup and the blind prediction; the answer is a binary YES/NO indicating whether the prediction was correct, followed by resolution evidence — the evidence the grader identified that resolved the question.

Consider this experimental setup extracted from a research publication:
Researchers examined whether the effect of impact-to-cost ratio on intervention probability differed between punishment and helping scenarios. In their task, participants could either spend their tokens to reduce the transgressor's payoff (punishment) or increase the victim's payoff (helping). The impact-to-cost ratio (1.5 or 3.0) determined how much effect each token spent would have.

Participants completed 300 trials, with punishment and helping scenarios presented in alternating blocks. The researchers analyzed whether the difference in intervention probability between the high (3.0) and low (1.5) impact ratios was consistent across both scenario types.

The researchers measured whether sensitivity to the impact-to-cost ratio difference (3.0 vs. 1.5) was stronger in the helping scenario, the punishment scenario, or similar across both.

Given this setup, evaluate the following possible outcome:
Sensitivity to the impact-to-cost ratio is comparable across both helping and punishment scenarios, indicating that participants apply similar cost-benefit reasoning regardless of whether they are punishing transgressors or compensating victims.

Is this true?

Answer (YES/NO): NO